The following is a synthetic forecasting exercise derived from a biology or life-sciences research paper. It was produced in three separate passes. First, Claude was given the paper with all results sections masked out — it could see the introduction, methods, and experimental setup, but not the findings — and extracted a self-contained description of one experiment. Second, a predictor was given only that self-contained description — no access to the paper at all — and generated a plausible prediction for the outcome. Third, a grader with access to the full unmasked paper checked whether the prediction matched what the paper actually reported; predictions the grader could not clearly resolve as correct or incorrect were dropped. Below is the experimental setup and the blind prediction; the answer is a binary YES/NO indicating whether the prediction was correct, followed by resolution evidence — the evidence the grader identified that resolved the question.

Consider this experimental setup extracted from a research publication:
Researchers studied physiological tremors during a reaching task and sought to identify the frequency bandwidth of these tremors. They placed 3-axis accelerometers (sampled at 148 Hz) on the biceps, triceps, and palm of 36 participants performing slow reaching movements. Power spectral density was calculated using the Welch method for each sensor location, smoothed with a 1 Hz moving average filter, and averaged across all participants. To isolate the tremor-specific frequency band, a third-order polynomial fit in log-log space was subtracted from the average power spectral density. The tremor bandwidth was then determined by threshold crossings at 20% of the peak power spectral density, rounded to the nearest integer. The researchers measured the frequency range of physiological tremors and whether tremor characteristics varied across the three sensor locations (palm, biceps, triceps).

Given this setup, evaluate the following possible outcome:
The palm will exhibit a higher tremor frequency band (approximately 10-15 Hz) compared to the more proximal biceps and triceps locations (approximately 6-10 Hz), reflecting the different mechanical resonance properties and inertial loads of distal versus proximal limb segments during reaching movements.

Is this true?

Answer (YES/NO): NO